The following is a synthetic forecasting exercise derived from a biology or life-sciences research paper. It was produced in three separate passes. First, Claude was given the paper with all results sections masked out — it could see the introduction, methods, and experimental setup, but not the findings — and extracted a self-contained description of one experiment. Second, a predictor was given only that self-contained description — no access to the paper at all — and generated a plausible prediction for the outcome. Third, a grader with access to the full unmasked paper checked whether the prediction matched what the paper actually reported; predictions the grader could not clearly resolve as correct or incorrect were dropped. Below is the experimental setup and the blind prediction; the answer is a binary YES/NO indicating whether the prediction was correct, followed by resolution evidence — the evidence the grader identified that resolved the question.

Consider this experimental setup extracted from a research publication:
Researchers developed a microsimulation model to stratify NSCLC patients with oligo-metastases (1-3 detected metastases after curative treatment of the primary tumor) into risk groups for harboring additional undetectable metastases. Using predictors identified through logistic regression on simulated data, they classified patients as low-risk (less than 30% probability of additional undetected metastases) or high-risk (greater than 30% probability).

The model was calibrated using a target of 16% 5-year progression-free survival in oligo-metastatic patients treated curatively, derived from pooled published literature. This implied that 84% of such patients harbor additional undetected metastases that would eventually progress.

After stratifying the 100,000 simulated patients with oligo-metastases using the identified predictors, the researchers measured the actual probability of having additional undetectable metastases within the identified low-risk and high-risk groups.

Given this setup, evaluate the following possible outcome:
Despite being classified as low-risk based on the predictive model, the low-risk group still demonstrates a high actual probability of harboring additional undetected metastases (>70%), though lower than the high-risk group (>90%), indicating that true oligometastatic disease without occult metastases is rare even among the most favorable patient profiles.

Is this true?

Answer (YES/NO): NO